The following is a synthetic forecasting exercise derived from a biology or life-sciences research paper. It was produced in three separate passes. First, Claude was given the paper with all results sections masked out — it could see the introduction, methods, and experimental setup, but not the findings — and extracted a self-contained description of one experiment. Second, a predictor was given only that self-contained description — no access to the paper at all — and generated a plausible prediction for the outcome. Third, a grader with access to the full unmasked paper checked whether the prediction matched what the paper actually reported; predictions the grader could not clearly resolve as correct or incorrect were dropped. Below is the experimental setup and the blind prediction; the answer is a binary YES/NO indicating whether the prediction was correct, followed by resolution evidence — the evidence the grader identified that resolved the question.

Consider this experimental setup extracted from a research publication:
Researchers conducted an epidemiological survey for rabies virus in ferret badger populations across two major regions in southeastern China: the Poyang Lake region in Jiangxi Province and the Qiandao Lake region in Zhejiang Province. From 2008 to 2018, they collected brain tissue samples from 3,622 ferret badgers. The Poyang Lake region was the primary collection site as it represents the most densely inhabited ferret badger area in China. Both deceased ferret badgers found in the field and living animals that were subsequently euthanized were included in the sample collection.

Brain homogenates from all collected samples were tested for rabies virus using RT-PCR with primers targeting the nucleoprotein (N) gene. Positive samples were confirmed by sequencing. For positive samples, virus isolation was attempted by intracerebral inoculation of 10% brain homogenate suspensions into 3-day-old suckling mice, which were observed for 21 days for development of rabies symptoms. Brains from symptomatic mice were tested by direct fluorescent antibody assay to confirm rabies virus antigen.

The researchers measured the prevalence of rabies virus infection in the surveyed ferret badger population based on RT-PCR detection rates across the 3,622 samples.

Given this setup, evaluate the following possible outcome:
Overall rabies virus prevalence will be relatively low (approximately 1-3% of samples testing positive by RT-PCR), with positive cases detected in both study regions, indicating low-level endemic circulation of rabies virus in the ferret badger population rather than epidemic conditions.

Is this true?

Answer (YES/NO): NO